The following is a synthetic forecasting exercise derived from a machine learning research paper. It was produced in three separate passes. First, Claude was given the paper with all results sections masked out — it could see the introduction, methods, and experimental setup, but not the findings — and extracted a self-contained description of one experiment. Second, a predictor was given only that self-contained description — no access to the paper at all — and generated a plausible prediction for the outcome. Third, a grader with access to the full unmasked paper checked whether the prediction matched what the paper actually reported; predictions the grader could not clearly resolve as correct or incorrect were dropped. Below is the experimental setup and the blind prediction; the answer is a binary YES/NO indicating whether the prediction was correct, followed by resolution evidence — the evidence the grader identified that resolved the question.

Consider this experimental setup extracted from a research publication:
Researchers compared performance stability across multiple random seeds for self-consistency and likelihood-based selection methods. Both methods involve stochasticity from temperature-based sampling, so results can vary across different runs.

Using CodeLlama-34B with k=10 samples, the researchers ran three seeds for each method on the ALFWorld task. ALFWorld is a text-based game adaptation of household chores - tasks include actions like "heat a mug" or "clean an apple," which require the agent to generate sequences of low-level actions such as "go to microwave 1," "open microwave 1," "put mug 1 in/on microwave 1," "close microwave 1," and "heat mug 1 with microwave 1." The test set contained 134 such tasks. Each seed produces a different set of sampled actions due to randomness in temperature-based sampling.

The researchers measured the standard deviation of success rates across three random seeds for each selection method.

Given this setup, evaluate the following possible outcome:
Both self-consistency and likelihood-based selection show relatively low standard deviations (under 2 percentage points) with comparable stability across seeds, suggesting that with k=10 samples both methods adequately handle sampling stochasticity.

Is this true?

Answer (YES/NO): NO